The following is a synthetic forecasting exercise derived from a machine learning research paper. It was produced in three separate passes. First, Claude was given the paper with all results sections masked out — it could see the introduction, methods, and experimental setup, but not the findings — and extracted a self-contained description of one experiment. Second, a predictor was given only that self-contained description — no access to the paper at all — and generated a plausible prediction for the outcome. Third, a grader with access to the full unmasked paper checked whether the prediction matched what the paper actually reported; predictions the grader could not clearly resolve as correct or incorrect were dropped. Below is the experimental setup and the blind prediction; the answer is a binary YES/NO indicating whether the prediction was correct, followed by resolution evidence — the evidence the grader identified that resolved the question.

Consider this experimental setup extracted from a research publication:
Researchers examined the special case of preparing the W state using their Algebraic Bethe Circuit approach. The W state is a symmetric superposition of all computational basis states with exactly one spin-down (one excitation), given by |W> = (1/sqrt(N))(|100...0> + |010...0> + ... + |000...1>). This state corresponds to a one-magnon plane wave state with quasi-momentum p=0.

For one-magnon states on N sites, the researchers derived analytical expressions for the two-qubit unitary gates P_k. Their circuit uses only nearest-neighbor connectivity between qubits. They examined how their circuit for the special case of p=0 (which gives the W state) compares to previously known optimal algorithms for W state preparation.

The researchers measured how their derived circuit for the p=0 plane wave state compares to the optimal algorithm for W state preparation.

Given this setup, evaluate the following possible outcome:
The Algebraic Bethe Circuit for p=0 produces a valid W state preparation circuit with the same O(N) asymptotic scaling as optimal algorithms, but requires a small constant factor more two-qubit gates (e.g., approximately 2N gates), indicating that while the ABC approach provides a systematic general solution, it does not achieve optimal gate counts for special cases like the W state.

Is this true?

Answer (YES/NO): NO